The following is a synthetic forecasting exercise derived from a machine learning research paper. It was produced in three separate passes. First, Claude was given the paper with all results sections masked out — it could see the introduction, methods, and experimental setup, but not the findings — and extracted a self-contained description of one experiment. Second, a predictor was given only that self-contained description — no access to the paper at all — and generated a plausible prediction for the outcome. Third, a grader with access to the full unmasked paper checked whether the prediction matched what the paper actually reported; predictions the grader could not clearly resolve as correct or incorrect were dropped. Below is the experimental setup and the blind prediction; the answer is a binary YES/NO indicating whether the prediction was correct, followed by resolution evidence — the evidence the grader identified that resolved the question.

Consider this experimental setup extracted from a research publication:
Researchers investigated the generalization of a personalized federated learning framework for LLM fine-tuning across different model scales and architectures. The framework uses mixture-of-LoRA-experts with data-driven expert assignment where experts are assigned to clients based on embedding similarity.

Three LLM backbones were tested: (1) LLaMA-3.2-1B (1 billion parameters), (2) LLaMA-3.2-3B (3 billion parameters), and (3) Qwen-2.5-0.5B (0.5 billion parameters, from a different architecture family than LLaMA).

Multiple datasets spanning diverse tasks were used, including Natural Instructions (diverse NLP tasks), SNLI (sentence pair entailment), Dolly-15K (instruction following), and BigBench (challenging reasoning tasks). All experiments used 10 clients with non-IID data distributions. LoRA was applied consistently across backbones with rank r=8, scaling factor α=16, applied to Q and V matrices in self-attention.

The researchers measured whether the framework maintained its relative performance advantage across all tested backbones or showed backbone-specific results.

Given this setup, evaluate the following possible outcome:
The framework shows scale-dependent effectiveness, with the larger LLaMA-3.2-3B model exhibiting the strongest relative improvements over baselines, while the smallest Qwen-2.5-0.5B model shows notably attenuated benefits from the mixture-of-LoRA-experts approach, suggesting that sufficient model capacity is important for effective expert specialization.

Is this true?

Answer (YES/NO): NO